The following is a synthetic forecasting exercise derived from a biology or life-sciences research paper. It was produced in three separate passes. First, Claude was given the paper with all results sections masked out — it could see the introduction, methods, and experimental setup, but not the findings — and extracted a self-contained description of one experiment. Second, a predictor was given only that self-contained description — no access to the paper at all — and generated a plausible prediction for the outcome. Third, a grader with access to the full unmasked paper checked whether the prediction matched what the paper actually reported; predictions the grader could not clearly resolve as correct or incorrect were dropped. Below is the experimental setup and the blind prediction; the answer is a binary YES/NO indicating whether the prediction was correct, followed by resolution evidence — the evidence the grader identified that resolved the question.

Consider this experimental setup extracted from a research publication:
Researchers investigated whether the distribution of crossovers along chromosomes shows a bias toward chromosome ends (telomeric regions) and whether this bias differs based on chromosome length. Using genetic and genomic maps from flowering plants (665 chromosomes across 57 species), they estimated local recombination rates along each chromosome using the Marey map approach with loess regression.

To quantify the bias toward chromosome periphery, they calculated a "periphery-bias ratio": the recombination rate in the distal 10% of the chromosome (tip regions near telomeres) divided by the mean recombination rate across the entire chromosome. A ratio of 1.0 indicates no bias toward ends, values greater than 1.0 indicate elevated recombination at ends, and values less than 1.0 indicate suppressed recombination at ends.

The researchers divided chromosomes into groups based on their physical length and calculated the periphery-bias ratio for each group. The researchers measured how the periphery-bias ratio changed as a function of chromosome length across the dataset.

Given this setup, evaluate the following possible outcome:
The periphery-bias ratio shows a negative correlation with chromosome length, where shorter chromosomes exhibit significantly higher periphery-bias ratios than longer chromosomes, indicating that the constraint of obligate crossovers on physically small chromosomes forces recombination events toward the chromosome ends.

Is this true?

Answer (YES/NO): NO